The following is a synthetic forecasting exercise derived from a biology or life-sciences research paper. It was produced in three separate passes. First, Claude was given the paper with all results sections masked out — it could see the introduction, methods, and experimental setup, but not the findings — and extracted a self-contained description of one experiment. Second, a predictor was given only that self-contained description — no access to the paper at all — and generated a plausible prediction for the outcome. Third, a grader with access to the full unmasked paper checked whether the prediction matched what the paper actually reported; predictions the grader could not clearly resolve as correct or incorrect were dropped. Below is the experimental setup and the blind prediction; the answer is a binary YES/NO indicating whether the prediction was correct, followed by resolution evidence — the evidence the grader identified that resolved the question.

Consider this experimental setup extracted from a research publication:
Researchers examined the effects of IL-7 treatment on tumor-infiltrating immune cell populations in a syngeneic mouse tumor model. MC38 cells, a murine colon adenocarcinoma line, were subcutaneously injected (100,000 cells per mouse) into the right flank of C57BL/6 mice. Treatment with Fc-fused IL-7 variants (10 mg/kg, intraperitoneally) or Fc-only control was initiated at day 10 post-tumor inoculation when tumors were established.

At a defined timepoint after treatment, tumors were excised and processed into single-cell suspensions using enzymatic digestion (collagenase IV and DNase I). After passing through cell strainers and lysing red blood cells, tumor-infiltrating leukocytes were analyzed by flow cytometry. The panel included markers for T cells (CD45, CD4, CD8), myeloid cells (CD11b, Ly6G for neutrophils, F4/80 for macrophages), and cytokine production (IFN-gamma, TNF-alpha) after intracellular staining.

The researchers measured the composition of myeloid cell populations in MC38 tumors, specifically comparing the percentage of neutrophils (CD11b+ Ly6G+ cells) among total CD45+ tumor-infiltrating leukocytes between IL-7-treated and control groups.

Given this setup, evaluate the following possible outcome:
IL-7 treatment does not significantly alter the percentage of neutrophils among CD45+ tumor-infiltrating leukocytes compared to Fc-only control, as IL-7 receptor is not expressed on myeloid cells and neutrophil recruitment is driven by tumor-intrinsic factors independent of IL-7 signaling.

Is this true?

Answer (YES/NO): NO